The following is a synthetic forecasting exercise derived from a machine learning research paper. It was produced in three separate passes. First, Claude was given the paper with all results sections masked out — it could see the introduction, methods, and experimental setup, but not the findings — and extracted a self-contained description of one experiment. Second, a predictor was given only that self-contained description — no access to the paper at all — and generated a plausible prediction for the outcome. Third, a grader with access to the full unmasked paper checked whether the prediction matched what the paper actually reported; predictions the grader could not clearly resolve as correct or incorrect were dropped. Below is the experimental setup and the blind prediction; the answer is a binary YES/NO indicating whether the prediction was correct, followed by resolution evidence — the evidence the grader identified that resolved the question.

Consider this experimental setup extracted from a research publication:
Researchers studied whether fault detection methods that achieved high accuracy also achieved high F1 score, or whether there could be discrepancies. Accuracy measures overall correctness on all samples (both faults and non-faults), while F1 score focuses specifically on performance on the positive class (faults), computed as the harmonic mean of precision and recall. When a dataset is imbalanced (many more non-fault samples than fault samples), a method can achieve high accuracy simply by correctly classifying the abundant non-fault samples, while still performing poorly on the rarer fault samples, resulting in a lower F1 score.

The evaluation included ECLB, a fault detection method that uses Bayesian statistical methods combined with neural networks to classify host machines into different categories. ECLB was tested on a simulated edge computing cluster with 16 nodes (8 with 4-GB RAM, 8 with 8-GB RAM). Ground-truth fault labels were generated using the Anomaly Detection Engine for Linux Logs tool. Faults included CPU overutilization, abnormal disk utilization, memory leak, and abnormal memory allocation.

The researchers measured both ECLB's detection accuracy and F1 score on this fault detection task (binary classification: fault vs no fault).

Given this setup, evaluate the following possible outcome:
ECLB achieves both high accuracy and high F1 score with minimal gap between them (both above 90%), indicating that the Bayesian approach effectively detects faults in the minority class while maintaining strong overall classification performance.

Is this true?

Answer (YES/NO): NO